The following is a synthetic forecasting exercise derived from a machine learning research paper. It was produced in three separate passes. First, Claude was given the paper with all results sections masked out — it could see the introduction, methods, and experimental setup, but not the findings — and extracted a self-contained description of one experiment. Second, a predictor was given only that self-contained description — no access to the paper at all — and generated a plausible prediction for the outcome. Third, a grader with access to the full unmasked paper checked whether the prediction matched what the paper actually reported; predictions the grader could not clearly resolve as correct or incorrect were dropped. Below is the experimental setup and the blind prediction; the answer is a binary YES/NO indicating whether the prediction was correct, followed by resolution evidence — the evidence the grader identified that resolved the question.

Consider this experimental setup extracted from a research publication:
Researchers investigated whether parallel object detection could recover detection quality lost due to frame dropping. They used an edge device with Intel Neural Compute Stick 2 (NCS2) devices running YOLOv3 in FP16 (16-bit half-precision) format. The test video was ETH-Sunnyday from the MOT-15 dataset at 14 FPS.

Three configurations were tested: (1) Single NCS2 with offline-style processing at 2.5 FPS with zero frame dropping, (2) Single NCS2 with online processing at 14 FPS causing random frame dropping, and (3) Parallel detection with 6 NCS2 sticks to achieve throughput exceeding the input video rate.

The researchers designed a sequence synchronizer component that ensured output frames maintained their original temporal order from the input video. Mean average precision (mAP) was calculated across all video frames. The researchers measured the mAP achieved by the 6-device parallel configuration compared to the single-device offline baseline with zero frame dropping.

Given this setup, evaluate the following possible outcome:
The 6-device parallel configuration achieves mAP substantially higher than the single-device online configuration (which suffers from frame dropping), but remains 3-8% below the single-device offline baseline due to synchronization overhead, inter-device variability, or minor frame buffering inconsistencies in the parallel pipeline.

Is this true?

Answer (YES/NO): NO